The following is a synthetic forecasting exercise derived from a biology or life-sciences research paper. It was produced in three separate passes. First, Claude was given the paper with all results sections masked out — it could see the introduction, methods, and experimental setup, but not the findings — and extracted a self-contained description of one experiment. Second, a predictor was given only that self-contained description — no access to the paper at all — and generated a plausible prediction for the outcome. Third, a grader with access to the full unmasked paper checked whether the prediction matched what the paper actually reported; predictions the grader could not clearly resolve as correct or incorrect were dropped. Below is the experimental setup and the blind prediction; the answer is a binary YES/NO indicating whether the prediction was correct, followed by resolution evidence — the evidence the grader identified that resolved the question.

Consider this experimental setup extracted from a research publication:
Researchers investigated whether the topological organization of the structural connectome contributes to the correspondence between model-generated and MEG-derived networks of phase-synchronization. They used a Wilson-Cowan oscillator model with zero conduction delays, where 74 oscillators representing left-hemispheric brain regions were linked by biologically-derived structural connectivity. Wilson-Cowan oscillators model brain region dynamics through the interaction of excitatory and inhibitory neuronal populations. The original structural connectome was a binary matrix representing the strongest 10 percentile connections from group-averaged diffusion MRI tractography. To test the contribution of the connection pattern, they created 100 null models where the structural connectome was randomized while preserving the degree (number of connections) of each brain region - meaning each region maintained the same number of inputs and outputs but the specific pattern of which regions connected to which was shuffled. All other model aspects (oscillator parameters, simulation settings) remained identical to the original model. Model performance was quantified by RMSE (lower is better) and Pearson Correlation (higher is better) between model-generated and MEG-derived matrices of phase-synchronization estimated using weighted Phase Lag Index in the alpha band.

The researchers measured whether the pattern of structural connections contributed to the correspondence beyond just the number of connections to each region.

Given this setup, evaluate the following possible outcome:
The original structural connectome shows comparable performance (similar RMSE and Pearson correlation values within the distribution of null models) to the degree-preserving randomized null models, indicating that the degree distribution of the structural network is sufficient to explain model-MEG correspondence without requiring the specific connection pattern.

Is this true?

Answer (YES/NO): NO